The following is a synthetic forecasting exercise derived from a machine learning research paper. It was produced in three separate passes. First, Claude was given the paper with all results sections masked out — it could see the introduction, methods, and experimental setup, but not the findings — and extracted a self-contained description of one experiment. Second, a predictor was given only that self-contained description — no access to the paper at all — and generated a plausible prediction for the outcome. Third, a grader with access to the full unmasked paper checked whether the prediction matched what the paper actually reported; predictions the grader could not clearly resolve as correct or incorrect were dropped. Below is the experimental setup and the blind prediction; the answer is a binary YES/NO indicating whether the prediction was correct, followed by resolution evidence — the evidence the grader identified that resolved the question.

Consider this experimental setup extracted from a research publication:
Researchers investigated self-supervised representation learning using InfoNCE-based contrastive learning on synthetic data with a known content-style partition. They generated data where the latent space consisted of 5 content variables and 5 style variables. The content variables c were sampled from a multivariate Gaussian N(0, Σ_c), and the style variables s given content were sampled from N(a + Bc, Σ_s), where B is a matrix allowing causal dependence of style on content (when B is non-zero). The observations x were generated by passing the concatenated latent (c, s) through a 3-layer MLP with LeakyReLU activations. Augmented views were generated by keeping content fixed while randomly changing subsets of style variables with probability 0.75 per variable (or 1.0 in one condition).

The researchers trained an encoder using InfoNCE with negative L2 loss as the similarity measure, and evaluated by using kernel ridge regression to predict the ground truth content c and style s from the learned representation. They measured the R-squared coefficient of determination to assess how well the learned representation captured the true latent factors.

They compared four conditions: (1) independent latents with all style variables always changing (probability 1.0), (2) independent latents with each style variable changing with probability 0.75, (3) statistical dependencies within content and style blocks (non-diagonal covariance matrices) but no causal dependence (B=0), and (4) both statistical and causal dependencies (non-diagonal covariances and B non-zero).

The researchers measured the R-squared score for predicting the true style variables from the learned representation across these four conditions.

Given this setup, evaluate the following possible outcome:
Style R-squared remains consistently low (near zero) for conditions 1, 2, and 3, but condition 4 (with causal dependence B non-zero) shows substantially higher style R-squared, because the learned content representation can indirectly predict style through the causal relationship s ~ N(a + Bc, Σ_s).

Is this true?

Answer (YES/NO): NO